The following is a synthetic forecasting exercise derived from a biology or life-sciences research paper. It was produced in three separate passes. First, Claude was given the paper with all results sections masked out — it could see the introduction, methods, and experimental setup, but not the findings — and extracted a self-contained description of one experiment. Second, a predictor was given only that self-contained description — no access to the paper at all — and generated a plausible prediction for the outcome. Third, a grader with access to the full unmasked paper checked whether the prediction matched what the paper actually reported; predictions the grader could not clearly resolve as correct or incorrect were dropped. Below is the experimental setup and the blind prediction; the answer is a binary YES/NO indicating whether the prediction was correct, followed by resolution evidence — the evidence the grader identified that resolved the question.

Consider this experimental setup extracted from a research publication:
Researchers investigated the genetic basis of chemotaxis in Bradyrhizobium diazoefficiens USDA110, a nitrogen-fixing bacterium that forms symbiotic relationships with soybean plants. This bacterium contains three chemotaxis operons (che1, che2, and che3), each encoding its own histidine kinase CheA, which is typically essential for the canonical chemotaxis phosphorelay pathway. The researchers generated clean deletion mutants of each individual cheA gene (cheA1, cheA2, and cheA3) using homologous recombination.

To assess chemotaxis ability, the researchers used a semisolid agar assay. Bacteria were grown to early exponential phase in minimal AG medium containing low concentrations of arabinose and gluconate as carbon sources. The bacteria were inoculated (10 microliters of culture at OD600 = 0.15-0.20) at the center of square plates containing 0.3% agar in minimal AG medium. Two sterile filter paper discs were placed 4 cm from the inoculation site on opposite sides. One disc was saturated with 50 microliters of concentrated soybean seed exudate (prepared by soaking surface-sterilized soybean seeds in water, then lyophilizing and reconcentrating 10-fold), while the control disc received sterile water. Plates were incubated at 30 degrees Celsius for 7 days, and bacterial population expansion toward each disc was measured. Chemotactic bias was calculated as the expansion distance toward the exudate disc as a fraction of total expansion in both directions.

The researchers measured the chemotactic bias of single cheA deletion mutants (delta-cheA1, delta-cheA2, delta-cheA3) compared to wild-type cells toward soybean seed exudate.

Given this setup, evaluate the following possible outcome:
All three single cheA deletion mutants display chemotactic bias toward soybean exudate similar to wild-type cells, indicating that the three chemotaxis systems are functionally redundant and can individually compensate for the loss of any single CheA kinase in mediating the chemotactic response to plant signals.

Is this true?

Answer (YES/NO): NO